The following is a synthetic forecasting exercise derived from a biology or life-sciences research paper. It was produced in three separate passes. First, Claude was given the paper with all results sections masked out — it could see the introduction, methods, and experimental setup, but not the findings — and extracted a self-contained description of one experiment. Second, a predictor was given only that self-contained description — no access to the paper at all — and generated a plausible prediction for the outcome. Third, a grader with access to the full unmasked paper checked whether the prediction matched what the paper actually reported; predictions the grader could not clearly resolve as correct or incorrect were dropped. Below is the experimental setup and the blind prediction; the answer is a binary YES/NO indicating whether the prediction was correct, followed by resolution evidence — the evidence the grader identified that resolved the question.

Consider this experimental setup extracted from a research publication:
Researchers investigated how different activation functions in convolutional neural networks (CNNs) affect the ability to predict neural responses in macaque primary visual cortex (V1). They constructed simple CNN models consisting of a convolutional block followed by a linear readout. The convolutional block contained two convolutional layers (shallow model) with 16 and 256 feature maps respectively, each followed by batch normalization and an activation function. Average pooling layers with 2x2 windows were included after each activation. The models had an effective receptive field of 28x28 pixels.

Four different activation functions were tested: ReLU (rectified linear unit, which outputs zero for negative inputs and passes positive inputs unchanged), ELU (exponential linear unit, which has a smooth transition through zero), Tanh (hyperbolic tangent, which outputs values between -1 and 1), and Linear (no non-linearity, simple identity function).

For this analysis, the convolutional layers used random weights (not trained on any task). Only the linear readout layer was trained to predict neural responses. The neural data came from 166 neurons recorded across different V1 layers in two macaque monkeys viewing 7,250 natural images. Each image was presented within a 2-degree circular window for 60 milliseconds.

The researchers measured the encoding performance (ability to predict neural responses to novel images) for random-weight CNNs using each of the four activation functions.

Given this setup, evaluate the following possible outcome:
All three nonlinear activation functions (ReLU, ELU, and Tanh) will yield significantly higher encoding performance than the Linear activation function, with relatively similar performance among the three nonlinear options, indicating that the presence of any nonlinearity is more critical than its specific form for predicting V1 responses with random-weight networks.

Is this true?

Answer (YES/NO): NO